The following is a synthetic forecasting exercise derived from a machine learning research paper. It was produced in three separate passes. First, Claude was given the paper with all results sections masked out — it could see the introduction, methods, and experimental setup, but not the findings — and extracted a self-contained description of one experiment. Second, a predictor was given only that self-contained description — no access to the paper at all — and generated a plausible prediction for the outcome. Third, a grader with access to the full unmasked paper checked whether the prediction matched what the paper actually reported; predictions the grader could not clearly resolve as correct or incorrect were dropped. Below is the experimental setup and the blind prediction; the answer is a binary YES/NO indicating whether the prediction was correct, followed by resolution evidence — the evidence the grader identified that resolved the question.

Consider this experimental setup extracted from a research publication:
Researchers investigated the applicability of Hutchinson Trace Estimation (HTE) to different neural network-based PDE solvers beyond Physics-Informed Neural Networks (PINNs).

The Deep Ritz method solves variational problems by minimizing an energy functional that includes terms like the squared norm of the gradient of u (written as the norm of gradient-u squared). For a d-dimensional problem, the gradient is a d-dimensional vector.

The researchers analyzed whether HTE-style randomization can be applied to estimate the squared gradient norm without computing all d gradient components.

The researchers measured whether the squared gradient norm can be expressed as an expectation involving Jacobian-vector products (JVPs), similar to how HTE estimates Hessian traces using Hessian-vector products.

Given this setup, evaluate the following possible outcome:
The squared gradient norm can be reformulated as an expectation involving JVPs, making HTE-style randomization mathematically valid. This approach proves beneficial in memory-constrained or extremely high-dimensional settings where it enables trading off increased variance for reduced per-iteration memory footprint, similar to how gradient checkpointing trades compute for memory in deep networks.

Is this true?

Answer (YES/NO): YES